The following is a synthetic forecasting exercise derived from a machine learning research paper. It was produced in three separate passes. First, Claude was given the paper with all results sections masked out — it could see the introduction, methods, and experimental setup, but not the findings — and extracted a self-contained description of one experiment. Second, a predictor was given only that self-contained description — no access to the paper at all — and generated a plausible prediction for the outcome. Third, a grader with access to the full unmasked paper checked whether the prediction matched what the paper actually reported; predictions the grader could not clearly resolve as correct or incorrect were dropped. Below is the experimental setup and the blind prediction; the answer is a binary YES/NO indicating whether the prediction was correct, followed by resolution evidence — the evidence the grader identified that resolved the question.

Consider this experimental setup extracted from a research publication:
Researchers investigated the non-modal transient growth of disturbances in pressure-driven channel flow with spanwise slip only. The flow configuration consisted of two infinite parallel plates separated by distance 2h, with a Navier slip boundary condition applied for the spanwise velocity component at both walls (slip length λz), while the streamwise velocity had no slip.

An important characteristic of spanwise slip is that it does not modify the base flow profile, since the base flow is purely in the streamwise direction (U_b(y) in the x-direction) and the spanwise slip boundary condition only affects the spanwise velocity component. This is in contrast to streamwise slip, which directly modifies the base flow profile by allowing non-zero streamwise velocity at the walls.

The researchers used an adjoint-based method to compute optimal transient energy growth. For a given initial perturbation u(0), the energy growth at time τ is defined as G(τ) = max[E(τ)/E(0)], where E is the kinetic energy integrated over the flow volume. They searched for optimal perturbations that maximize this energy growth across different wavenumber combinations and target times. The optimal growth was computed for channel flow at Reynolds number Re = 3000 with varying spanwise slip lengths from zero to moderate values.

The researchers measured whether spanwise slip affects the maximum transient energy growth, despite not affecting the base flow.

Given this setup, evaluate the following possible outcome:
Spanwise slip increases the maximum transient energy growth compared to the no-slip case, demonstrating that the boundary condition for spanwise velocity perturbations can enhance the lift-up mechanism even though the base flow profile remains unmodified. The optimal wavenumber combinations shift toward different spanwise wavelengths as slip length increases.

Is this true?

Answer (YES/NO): NO